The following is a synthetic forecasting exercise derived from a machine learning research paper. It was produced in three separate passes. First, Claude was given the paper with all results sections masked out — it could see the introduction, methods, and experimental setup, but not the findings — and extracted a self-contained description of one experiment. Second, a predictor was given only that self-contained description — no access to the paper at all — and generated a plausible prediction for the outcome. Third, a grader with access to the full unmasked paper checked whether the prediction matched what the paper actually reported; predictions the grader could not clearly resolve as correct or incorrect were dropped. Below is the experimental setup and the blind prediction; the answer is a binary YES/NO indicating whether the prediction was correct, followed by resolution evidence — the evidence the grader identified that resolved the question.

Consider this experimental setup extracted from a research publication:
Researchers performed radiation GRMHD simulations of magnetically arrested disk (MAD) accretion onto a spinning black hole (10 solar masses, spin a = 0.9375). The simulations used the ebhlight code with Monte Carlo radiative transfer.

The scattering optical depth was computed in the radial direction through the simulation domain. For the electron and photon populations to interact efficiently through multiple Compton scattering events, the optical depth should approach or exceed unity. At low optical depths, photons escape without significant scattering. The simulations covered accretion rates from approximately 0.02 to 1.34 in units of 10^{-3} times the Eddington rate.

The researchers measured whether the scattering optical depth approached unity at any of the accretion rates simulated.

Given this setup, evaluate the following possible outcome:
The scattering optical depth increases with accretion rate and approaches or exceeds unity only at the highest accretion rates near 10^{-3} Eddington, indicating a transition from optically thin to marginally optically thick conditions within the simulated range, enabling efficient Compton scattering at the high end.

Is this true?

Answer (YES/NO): YES